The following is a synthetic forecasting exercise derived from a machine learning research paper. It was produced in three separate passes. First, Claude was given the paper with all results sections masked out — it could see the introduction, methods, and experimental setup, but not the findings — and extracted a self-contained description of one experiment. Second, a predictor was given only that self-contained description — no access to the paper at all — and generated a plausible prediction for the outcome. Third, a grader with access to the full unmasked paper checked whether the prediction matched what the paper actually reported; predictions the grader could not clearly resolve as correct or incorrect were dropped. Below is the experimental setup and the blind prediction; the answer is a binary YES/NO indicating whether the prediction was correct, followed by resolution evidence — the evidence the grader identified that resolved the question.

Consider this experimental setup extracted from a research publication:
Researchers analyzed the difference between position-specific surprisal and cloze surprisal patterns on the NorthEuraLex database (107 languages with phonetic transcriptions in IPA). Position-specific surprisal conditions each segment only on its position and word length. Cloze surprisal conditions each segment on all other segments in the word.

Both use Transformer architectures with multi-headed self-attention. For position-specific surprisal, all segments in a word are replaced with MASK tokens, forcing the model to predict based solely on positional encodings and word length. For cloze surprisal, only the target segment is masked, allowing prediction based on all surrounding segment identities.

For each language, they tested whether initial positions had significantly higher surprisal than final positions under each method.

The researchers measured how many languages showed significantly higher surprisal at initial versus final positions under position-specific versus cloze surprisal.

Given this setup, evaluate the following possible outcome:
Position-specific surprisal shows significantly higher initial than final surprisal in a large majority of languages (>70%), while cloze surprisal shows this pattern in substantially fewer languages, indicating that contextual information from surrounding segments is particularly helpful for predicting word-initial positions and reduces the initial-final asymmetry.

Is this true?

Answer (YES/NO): NO